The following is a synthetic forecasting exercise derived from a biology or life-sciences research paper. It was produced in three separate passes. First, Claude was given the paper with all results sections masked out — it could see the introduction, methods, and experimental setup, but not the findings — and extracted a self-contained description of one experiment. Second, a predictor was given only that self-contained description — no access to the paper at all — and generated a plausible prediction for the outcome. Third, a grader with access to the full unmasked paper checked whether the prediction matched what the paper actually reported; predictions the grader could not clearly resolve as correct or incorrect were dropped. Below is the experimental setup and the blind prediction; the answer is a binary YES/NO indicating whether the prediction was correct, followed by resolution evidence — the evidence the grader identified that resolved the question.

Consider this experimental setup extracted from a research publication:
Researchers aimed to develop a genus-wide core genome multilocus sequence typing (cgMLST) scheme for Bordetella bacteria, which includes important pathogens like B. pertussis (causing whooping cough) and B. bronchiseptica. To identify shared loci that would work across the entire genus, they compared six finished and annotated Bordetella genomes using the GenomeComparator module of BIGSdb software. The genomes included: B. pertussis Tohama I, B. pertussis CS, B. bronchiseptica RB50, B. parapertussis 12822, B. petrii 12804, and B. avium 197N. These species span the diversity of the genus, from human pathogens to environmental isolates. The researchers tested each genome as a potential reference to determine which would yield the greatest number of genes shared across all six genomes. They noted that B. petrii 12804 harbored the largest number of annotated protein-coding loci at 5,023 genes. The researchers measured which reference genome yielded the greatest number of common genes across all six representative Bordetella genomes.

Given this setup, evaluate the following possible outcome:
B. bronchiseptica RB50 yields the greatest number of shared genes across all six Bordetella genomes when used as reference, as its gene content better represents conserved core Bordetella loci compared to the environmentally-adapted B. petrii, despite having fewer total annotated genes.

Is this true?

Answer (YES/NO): YES